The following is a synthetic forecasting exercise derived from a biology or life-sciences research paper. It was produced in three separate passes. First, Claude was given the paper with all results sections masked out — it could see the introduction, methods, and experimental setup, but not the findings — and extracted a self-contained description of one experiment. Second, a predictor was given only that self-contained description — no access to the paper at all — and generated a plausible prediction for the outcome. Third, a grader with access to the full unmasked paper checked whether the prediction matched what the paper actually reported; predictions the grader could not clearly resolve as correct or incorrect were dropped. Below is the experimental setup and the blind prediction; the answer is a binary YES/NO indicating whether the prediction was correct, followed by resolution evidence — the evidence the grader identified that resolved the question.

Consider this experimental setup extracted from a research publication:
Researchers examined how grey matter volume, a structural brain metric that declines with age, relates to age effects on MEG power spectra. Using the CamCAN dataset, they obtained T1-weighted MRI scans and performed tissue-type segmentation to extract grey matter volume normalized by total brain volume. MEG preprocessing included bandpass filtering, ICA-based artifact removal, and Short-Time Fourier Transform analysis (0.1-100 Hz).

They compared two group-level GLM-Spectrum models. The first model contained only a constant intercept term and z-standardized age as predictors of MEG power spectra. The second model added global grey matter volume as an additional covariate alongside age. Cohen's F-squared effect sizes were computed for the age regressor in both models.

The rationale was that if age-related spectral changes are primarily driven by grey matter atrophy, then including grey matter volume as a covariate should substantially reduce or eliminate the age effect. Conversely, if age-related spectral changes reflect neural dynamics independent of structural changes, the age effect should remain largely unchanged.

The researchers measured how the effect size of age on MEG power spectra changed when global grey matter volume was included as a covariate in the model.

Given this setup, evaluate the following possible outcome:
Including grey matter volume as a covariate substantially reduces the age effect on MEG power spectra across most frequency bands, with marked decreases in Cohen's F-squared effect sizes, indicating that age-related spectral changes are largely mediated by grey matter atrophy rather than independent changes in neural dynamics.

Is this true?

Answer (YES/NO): NO